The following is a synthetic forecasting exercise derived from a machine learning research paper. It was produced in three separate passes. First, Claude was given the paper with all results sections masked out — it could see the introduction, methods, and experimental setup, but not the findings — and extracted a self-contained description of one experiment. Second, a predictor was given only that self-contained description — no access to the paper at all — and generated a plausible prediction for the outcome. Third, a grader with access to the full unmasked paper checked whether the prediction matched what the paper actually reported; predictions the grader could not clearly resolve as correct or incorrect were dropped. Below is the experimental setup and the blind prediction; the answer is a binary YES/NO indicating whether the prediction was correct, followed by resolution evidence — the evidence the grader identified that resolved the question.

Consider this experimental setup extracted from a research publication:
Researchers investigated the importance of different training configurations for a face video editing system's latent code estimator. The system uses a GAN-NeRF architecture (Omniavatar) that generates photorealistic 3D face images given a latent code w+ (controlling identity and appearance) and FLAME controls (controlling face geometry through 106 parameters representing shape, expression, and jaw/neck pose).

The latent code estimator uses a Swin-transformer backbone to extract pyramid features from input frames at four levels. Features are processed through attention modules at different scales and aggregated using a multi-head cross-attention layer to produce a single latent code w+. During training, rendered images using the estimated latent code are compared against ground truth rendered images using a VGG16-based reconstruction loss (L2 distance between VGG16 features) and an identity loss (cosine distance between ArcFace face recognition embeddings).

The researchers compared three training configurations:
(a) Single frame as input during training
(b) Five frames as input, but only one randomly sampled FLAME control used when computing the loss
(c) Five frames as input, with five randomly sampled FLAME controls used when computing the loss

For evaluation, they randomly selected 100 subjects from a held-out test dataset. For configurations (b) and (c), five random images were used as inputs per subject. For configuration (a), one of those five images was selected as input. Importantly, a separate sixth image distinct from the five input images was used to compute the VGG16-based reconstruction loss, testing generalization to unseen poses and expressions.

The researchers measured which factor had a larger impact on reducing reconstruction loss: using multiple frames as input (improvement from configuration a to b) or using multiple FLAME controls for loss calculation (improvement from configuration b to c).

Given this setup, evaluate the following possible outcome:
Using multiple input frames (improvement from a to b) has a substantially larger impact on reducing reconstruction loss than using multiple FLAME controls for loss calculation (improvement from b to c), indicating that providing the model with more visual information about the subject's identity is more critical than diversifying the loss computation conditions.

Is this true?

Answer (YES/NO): NO